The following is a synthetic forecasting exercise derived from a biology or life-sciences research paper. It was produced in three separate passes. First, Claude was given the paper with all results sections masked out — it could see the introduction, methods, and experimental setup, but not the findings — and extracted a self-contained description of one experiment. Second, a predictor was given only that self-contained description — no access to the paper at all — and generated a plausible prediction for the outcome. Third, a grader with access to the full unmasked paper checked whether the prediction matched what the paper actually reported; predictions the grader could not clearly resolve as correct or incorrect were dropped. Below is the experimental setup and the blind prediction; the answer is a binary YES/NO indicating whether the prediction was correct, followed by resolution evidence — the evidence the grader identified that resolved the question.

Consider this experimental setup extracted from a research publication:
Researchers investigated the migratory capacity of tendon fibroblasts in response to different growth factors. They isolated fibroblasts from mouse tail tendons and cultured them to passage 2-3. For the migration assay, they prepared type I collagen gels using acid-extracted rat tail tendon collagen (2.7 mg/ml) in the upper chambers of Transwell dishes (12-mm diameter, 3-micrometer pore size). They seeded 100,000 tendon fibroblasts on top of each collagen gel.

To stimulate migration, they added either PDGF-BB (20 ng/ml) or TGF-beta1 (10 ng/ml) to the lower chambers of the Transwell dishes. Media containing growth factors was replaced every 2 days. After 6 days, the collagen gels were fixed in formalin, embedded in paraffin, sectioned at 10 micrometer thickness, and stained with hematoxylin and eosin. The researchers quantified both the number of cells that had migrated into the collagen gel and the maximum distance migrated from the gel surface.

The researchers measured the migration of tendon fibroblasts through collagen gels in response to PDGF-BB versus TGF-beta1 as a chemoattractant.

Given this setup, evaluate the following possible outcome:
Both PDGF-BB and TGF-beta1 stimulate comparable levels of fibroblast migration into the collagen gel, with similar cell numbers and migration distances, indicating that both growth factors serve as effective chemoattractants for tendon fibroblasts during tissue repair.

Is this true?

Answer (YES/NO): NO